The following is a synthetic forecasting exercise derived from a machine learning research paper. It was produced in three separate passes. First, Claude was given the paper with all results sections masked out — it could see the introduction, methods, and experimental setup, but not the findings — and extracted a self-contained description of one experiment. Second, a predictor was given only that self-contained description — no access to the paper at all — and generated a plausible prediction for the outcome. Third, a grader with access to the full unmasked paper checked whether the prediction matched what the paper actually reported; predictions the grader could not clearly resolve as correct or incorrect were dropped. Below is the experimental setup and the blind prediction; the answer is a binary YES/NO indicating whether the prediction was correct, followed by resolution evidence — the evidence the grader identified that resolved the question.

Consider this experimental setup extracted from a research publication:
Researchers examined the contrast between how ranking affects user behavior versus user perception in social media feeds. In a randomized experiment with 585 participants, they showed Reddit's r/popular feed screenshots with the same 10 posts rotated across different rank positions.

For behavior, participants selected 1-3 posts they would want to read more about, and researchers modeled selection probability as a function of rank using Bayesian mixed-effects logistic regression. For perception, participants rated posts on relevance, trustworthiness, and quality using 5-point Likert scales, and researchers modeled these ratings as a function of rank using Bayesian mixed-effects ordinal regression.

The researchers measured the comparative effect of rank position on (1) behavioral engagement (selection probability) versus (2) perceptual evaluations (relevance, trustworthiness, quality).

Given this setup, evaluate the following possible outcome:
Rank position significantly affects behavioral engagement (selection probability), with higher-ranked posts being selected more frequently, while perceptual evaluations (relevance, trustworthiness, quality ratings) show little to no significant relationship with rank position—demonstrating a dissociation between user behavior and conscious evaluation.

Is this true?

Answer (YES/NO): YES